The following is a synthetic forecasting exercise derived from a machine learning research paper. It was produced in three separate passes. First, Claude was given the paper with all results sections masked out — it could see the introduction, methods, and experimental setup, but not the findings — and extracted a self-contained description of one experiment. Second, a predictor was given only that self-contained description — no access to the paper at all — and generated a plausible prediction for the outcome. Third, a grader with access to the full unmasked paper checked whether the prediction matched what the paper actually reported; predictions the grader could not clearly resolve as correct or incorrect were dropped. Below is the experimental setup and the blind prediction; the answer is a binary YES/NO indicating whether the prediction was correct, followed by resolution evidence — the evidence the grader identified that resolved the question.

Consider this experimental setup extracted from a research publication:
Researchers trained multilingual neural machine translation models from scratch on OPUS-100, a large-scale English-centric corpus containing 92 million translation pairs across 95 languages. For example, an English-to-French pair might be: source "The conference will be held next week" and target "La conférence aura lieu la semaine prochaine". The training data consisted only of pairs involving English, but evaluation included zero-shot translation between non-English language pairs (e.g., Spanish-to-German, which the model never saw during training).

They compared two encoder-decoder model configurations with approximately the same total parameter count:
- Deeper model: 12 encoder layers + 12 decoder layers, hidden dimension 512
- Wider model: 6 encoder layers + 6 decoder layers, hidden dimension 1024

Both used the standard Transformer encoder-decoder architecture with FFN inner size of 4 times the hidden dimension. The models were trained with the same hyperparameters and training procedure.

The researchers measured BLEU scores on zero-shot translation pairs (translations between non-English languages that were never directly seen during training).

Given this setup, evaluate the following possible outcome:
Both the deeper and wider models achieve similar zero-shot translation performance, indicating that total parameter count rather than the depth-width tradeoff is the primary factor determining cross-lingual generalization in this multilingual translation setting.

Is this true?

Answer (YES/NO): NO